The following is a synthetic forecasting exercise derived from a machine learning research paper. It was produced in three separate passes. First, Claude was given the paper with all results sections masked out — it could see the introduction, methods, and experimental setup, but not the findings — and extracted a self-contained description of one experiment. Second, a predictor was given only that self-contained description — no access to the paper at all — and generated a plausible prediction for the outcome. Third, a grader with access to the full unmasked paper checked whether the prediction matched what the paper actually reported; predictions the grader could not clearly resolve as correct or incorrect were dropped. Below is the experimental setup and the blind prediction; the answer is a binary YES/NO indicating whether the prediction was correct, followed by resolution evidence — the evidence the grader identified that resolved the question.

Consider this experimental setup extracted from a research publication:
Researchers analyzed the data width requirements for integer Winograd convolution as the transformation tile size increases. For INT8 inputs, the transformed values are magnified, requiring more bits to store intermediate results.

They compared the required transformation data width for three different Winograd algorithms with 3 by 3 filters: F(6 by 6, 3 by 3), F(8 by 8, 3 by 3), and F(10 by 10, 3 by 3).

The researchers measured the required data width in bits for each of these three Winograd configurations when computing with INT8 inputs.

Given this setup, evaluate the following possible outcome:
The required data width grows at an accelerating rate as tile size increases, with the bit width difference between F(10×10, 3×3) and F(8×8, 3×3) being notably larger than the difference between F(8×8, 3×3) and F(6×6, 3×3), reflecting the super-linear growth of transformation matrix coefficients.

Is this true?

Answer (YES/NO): NO